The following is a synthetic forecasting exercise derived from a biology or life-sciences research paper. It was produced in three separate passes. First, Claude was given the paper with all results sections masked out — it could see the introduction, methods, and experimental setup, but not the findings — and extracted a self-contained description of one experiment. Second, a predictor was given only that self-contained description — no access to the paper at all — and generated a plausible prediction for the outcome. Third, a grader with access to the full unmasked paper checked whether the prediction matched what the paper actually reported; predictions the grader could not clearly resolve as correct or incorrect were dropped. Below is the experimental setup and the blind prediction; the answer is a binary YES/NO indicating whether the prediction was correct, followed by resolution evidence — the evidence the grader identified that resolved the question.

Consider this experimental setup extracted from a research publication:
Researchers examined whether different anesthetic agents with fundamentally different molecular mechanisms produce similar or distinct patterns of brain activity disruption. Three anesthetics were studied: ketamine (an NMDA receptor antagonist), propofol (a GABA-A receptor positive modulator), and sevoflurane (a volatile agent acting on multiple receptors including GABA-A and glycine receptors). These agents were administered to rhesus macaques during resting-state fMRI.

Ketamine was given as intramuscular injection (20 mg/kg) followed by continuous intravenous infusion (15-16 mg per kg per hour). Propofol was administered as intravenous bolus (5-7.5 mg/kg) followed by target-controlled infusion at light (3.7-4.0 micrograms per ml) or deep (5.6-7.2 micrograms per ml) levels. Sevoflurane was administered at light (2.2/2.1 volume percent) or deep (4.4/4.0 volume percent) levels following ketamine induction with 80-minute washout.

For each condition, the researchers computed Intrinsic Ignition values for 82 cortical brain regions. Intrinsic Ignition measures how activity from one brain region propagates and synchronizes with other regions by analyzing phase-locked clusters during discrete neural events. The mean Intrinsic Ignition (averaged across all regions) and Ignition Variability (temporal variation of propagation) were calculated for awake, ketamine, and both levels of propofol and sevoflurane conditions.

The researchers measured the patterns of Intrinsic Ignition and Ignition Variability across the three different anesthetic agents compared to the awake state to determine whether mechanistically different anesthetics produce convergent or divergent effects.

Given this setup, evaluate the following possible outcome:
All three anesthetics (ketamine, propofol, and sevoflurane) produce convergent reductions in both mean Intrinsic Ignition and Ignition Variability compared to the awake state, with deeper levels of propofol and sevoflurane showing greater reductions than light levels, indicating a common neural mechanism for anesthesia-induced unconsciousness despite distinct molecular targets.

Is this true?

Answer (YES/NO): YES